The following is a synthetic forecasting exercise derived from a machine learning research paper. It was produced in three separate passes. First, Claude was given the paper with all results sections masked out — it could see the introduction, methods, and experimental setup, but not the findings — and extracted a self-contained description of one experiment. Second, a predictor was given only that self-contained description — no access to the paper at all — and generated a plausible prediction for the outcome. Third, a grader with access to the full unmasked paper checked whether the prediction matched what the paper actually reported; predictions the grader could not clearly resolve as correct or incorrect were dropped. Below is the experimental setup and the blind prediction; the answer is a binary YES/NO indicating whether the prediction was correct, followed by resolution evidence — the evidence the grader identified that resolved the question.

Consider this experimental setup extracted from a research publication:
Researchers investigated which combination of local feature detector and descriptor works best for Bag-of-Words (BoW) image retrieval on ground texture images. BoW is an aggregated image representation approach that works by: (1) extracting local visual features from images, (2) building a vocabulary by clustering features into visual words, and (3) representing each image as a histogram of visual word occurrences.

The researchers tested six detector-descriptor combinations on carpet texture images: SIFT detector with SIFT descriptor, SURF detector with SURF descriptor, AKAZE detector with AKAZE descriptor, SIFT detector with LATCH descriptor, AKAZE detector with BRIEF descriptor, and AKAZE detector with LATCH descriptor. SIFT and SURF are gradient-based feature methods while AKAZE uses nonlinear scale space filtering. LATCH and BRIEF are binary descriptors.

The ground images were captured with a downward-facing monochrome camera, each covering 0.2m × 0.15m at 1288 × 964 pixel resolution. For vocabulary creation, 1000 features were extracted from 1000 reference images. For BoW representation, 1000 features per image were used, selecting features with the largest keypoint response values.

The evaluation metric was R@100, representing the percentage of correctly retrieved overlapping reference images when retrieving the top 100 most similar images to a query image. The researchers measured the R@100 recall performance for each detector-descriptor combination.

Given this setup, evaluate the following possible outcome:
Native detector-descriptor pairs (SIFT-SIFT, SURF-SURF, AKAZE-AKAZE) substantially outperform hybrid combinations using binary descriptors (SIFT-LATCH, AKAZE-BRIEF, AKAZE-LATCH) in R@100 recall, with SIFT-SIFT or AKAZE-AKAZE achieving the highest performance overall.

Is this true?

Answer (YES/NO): NO